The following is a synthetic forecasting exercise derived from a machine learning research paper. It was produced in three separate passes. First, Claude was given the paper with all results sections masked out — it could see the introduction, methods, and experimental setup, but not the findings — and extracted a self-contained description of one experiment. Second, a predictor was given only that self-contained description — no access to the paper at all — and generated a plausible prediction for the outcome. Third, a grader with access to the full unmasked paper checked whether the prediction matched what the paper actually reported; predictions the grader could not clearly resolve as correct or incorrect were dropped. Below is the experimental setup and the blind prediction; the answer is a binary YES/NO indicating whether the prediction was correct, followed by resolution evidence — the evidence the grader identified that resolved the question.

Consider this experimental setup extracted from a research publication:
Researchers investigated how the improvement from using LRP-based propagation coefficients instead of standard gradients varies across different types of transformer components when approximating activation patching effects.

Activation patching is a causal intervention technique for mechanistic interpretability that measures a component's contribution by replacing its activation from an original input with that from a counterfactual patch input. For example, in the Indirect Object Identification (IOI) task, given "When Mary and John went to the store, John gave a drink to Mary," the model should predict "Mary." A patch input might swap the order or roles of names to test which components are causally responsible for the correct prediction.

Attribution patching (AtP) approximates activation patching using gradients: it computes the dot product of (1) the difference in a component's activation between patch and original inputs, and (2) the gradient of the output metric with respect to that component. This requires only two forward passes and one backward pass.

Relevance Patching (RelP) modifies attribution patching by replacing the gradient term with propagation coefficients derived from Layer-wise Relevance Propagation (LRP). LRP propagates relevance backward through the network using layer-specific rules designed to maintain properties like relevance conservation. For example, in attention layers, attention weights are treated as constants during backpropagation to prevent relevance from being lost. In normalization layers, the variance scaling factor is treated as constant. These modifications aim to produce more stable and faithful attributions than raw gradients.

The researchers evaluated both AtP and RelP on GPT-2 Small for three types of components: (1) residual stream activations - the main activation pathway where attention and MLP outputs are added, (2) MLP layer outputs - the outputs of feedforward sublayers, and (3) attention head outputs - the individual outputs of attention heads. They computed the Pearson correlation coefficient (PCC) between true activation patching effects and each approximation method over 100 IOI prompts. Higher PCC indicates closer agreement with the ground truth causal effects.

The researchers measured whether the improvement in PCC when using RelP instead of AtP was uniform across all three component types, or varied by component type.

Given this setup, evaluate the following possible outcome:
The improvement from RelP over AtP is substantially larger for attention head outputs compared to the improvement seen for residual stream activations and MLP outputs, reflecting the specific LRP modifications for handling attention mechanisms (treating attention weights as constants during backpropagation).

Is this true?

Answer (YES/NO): NO